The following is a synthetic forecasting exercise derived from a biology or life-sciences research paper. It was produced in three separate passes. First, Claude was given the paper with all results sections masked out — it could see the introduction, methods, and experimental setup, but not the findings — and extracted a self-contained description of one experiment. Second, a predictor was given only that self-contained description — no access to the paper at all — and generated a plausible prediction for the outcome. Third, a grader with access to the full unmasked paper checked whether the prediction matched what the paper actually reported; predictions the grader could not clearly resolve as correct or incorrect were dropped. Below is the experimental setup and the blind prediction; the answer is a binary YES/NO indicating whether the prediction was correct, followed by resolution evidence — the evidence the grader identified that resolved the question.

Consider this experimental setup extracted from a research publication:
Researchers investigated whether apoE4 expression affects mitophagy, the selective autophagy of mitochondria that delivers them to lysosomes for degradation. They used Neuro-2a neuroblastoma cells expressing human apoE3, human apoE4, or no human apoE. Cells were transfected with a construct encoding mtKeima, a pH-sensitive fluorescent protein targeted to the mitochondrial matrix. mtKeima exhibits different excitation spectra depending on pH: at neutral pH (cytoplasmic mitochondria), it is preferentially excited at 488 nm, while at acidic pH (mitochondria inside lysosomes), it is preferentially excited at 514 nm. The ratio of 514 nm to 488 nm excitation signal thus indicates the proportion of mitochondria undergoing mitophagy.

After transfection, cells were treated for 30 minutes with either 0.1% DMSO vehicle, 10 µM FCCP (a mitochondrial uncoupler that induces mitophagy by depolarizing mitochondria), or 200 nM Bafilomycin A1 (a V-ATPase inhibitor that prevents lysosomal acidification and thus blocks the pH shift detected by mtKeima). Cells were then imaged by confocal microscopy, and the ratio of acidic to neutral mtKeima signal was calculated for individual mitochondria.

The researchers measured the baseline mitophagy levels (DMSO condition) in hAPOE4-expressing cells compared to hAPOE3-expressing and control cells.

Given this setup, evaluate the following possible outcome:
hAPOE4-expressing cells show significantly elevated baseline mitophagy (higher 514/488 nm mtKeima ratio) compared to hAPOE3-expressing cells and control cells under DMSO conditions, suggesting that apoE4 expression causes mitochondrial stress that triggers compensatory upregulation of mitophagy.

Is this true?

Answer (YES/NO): NO